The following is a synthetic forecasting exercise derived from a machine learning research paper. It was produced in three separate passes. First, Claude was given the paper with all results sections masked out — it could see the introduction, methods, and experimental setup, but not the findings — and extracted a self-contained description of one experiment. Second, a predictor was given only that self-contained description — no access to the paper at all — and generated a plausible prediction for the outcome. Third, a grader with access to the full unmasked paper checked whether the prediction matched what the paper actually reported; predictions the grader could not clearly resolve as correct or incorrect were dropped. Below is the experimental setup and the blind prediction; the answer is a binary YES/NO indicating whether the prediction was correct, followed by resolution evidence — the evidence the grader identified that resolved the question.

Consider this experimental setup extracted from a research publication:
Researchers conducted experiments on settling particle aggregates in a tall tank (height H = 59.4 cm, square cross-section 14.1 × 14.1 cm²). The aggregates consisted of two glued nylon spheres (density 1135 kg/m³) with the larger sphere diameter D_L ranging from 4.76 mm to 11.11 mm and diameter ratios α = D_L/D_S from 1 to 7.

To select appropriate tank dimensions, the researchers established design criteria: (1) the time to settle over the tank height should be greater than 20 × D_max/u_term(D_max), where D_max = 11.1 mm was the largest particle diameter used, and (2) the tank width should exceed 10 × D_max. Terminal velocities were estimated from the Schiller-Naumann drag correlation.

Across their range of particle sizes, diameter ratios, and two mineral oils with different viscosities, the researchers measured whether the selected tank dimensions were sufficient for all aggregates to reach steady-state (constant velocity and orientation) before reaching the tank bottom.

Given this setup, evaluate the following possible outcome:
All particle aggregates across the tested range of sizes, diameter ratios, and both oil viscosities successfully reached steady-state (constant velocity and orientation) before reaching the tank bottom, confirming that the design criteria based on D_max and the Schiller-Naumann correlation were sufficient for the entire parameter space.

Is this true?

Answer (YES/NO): NO